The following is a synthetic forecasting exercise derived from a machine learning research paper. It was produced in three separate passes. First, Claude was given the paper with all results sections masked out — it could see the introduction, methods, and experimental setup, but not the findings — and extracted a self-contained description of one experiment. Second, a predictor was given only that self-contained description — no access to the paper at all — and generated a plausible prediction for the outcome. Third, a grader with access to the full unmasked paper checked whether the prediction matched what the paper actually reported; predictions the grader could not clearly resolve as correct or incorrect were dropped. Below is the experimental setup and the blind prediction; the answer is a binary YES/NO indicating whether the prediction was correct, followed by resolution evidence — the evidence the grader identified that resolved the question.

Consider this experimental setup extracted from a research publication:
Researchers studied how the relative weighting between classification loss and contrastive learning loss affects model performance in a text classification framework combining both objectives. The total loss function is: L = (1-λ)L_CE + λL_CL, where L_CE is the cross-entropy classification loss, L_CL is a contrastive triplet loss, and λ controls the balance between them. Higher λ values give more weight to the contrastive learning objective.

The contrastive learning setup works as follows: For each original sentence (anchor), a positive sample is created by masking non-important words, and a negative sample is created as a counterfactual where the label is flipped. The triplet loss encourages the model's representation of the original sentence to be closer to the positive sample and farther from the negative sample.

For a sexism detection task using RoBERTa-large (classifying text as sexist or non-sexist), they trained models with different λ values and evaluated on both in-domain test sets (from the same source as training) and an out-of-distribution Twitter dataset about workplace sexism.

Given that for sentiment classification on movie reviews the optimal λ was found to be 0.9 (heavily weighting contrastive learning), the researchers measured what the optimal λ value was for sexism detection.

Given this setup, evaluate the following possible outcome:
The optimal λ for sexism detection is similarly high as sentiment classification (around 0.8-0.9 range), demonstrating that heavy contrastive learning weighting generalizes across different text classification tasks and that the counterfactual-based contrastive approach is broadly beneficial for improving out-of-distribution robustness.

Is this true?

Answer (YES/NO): NO